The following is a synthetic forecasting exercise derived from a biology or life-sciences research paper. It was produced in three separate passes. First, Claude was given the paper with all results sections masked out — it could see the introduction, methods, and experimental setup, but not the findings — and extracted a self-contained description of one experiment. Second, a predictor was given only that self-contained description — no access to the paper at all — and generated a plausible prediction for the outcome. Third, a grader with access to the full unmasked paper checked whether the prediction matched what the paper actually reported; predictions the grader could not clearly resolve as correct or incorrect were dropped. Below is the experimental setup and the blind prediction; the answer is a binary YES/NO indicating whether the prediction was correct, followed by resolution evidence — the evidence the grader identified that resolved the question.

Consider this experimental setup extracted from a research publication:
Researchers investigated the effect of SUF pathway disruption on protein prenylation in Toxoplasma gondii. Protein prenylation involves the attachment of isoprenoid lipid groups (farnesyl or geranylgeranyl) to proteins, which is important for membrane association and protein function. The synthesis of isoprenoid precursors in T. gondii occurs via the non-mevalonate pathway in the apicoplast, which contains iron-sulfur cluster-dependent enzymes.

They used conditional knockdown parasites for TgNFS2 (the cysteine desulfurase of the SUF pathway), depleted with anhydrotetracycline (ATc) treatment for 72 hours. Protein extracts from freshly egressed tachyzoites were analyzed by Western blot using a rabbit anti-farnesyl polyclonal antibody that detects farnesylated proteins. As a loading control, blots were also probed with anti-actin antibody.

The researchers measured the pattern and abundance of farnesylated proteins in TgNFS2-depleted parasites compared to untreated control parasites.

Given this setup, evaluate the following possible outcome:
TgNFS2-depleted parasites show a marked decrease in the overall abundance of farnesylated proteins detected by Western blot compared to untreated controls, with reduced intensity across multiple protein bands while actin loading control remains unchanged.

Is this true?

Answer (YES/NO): NO